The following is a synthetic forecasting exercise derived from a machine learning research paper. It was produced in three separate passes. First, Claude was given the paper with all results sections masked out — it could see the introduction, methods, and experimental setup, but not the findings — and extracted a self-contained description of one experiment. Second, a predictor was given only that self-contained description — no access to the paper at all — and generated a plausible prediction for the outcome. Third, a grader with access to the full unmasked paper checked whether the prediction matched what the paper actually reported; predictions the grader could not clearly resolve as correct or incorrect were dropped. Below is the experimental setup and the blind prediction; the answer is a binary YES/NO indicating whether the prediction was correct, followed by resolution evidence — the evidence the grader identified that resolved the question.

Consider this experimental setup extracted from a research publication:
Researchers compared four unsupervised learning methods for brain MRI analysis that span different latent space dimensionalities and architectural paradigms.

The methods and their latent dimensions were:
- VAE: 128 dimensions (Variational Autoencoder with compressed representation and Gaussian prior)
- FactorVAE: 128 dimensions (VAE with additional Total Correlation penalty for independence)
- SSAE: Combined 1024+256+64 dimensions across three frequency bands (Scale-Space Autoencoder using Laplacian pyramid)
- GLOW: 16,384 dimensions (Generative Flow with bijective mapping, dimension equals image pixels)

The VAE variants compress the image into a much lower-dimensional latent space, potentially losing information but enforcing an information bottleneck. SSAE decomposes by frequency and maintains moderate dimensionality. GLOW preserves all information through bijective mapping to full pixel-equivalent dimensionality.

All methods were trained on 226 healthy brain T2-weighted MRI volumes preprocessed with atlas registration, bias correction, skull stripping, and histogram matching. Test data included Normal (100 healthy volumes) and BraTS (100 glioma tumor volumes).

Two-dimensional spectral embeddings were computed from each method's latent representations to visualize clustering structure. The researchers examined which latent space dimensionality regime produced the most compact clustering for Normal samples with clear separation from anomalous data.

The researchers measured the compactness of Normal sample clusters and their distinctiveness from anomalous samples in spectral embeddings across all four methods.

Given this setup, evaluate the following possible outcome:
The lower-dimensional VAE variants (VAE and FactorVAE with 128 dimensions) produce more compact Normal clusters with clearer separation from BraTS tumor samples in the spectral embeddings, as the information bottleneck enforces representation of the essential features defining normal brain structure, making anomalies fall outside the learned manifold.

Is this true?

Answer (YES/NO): NO